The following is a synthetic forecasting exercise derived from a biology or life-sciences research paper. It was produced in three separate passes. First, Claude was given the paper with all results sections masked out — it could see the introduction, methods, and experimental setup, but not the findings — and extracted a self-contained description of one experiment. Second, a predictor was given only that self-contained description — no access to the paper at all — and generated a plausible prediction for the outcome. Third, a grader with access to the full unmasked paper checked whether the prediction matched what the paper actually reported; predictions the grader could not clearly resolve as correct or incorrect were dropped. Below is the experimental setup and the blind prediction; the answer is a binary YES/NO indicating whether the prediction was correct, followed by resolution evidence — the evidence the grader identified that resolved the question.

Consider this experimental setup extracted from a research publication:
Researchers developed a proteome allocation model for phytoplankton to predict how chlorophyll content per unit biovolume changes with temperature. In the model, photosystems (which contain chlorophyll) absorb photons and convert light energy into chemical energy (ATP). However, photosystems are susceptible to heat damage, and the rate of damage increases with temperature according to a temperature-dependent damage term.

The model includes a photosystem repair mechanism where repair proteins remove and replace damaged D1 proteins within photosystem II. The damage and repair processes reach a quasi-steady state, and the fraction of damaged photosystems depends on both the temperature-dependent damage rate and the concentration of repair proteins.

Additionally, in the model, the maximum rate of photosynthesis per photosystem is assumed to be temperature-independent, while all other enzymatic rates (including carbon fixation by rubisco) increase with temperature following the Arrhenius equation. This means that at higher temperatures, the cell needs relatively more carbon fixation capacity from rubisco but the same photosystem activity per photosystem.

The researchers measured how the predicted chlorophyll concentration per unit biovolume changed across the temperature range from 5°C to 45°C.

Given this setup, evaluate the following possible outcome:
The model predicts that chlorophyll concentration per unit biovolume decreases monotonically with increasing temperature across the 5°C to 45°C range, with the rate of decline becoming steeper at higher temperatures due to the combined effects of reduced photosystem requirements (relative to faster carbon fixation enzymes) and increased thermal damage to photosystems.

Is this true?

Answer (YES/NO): NO